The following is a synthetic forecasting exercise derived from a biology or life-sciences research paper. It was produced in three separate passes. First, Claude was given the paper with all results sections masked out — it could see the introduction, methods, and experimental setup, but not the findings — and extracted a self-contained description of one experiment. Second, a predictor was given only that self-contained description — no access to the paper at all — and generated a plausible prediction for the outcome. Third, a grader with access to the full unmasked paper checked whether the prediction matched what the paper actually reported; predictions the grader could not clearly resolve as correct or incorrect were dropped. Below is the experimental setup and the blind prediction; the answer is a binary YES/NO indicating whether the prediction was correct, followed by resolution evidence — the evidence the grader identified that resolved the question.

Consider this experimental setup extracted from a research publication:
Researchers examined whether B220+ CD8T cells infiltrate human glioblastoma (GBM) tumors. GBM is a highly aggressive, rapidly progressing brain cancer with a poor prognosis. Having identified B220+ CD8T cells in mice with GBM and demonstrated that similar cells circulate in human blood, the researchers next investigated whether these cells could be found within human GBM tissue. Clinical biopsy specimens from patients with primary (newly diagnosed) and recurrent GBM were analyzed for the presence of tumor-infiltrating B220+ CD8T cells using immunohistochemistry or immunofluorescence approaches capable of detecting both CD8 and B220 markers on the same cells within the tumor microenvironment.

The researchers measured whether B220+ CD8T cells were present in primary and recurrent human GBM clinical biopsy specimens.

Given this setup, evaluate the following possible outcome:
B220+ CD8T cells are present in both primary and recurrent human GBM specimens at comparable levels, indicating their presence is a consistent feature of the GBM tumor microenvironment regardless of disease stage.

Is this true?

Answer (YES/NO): NO